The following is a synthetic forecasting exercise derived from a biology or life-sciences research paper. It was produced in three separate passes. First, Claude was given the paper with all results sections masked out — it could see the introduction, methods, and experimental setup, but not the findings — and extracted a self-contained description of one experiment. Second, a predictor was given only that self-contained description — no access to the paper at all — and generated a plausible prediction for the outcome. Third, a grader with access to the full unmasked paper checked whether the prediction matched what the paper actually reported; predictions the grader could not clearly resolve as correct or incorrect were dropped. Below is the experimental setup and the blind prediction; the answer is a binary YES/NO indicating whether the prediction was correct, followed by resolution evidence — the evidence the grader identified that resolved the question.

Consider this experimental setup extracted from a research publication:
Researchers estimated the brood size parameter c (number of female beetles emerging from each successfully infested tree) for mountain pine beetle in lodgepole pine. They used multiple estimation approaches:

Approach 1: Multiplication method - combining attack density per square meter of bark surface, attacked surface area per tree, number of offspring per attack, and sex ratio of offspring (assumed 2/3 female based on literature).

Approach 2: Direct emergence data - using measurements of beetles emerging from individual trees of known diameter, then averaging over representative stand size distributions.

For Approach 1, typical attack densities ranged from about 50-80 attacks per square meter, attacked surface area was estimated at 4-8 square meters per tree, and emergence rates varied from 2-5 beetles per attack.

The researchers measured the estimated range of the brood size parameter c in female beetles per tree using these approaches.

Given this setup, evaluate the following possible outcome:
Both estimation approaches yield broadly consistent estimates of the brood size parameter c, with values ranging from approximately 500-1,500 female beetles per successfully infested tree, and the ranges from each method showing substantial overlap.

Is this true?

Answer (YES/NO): NO